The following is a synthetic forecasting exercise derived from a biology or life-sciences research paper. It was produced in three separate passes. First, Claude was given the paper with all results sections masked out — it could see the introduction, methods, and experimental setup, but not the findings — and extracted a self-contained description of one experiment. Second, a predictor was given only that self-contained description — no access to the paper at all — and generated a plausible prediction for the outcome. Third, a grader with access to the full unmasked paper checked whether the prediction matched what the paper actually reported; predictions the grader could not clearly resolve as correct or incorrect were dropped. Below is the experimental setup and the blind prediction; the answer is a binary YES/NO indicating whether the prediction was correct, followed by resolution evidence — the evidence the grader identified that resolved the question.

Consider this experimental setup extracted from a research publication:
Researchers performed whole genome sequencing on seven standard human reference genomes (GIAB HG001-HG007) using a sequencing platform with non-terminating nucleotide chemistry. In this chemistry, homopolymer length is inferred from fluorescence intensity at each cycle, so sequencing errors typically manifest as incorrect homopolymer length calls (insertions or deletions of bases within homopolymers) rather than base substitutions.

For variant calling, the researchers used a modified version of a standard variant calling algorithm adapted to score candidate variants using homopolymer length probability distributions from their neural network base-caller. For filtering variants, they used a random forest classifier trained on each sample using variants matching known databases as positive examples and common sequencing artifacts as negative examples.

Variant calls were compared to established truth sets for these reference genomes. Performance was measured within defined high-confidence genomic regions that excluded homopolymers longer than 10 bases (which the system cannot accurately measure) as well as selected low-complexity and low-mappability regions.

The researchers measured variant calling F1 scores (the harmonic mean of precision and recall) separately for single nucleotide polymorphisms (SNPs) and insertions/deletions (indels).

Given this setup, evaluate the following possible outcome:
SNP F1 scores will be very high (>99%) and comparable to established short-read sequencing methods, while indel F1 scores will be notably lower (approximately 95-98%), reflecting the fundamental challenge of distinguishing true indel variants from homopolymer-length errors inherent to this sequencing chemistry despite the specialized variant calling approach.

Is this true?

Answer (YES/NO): YES